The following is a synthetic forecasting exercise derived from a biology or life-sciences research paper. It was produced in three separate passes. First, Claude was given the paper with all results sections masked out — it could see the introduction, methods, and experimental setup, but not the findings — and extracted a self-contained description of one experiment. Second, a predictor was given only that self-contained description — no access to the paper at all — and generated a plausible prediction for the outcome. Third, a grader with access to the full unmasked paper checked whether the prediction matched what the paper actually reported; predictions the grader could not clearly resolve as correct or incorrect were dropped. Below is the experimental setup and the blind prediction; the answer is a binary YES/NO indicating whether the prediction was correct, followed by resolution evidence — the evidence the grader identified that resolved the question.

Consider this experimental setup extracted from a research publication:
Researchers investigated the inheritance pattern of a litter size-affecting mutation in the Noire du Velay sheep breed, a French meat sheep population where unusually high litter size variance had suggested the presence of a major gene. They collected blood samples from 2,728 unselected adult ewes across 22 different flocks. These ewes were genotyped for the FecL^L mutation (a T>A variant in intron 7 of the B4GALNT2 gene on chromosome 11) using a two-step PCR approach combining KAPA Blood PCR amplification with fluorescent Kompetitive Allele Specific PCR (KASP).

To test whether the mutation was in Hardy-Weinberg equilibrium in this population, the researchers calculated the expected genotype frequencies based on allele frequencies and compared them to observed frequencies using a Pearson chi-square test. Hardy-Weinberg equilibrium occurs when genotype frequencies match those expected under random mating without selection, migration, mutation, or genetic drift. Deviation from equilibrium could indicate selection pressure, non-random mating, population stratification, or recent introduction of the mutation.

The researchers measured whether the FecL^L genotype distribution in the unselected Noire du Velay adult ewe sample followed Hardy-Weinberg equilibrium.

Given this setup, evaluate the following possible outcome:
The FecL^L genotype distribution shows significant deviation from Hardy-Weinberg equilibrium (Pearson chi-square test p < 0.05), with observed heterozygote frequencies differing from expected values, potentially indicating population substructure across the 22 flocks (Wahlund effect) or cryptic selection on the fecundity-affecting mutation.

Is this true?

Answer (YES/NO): NO